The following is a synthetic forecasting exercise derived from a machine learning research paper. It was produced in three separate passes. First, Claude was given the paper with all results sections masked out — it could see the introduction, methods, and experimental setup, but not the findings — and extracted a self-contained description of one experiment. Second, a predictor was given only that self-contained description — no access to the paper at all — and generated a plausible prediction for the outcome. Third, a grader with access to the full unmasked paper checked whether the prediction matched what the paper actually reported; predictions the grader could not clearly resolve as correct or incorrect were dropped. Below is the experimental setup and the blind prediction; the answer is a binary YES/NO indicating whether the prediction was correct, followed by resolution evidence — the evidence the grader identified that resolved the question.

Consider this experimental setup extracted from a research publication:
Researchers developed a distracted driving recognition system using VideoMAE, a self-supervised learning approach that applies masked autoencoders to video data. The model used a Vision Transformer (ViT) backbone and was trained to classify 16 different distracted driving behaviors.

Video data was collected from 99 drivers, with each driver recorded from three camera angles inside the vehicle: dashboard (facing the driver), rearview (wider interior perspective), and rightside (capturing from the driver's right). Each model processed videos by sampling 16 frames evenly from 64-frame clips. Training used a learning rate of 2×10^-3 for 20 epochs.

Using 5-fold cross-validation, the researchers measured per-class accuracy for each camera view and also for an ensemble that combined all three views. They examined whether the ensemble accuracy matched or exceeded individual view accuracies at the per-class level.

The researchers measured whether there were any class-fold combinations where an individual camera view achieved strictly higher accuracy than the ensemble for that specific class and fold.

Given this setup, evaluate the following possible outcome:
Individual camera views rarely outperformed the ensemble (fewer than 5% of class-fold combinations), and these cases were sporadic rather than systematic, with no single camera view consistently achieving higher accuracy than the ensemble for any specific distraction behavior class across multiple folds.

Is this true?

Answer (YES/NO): NO